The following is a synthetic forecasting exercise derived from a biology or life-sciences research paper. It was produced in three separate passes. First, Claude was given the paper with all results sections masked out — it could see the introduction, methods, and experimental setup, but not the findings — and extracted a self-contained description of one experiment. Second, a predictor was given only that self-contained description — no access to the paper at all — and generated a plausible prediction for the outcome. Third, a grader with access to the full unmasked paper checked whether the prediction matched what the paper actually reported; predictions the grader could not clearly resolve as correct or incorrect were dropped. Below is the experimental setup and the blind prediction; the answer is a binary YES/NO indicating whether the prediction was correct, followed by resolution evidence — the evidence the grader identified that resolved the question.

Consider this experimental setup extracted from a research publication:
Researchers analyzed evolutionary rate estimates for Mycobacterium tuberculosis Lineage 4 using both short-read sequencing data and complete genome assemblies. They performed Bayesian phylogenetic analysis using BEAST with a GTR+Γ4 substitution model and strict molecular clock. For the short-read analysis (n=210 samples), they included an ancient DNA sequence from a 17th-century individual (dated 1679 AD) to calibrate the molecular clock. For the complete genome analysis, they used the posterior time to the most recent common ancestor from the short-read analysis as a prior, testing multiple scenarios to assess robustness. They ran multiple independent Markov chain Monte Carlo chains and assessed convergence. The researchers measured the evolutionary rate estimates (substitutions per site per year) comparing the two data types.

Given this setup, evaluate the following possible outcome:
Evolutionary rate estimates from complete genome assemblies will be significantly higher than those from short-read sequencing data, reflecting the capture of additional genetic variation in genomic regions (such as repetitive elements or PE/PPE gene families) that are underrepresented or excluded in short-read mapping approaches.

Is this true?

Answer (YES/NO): YES